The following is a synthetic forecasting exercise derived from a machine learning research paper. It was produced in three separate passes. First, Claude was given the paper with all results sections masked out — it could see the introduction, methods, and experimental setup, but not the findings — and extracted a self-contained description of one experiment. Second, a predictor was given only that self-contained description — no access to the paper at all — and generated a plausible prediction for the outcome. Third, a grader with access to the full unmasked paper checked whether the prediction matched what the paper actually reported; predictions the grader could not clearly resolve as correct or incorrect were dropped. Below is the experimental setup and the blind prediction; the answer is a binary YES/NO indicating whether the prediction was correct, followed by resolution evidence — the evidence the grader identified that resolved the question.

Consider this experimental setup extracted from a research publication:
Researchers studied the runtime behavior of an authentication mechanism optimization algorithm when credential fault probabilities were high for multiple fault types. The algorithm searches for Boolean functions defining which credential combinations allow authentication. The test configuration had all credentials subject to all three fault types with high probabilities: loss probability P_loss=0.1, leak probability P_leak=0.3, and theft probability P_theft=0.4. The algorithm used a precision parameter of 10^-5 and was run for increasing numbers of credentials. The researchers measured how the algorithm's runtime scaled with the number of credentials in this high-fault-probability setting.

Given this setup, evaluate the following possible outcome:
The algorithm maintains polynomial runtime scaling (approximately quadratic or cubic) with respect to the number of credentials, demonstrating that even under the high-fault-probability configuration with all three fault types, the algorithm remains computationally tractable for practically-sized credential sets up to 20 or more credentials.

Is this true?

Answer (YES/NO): NO